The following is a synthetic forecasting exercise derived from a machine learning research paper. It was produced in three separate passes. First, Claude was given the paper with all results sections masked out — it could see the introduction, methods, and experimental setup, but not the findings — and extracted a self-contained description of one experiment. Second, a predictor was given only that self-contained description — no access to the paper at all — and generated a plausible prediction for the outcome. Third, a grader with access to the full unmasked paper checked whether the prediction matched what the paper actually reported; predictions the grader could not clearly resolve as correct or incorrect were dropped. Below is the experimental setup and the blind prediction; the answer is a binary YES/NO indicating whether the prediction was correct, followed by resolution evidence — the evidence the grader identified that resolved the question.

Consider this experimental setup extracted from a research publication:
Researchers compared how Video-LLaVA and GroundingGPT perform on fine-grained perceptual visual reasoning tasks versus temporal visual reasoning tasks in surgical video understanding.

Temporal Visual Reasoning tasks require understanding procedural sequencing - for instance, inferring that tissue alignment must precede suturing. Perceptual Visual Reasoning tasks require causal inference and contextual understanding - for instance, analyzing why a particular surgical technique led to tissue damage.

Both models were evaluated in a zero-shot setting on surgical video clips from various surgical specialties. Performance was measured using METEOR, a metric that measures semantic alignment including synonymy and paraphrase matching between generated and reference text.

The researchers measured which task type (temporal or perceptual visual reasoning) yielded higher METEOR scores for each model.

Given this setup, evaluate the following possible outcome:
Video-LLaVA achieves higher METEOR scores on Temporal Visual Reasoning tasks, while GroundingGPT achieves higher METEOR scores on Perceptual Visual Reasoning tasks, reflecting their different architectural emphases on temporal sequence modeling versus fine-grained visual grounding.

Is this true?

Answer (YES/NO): NO